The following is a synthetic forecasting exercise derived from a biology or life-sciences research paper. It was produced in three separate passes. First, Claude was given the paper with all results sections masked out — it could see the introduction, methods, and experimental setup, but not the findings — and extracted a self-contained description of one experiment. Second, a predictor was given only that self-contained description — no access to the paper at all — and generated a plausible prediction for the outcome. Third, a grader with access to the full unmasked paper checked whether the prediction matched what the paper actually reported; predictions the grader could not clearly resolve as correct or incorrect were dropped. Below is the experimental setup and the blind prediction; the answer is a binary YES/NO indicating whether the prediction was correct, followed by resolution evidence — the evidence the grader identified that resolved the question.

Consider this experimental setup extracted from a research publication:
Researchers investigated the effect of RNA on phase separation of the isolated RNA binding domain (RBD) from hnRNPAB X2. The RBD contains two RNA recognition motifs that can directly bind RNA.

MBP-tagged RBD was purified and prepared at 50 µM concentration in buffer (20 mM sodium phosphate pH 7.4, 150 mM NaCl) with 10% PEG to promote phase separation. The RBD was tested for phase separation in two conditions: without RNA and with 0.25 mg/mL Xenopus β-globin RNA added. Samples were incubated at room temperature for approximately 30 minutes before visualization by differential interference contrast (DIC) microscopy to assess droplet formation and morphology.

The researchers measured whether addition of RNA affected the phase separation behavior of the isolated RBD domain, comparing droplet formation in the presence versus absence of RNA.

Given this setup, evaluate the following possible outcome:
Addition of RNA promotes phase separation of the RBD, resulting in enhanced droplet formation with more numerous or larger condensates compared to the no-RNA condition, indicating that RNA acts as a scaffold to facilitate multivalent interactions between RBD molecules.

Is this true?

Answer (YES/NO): NO